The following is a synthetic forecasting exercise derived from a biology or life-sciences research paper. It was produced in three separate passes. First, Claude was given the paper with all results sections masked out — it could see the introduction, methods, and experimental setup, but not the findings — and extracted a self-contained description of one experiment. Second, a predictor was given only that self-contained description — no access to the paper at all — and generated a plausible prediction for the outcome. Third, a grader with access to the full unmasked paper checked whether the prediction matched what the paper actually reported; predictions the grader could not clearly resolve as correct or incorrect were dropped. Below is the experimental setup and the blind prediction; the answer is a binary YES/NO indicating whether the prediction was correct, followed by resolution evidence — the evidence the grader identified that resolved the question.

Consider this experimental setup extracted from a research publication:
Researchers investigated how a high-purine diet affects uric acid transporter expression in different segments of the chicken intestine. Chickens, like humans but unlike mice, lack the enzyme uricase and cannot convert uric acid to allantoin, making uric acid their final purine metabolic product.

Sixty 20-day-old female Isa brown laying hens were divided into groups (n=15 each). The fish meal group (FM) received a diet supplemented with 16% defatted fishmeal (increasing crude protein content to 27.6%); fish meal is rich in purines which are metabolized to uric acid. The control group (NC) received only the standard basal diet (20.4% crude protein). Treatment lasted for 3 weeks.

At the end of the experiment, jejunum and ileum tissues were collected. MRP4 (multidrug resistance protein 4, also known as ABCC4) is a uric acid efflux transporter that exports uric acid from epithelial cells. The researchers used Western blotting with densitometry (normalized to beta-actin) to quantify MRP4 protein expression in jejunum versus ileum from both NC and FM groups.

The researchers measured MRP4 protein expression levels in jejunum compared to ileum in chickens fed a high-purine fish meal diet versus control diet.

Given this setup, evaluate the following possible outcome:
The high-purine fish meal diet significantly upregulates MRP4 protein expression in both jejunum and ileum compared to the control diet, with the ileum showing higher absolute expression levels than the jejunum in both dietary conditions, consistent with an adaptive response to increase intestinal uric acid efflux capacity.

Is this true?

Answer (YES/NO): NO